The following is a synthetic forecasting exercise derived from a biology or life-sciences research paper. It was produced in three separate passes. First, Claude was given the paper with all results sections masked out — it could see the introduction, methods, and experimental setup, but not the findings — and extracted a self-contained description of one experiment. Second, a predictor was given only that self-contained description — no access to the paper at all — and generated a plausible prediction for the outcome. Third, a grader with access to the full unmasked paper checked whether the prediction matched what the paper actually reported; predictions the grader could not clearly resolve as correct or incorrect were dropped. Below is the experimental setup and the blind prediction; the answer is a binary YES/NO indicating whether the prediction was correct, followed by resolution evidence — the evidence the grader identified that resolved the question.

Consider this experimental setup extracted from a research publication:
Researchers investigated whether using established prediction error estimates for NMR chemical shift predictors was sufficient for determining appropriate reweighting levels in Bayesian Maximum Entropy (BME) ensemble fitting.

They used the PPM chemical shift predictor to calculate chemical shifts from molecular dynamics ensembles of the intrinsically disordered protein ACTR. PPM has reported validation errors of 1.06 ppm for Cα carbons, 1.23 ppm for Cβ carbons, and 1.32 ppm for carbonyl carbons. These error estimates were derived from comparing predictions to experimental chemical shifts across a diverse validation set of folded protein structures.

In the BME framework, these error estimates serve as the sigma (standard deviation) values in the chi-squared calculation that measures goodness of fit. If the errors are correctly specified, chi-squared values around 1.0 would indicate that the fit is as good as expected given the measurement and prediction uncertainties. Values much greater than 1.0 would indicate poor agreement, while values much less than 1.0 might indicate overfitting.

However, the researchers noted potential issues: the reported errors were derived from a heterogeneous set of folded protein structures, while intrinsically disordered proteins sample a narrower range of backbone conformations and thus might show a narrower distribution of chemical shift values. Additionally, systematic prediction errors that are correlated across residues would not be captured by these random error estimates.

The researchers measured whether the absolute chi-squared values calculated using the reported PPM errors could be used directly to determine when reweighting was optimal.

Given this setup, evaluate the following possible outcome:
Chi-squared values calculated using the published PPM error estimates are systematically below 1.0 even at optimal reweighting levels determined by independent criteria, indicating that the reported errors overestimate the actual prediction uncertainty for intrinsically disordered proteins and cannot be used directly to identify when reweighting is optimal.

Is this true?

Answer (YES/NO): YES